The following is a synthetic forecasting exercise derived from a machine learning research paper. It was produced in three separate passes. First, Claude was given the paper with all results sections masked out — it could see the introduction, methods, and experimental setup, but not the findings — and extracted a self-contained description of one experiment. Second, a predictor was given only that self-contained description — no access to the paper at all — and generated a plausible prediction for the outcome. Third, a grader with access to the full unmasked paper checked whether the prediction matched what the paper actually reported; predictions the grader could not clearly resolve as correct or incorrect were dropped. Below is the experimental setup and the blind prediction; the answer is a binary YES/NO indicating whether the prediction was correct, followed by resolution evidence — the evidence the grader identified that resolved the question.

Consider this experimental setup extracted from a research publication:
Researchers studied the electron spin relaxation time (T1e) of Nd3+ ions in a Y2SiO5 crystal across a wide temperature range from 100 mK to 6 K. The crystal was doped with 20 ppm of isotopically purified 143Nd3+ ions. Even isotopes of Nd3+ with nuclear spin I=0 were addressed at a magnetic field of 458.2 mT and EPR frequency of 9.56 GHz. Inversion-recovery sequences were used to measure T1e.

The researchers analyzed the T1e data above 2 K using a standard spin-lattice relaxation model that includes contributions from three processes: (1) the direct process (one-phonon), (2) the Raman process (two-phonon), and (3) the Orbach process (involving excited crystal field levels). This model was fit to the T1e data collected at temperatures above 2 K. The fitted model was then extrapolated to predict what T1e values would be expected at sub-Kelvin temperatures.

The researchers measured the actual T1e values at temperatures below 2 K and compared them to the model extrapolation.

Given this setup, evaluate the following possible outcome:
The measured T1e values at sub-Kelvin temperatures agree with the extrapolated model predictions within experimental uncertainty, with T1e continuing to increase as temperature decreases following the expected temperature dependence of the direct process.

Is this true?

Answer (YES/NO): YES